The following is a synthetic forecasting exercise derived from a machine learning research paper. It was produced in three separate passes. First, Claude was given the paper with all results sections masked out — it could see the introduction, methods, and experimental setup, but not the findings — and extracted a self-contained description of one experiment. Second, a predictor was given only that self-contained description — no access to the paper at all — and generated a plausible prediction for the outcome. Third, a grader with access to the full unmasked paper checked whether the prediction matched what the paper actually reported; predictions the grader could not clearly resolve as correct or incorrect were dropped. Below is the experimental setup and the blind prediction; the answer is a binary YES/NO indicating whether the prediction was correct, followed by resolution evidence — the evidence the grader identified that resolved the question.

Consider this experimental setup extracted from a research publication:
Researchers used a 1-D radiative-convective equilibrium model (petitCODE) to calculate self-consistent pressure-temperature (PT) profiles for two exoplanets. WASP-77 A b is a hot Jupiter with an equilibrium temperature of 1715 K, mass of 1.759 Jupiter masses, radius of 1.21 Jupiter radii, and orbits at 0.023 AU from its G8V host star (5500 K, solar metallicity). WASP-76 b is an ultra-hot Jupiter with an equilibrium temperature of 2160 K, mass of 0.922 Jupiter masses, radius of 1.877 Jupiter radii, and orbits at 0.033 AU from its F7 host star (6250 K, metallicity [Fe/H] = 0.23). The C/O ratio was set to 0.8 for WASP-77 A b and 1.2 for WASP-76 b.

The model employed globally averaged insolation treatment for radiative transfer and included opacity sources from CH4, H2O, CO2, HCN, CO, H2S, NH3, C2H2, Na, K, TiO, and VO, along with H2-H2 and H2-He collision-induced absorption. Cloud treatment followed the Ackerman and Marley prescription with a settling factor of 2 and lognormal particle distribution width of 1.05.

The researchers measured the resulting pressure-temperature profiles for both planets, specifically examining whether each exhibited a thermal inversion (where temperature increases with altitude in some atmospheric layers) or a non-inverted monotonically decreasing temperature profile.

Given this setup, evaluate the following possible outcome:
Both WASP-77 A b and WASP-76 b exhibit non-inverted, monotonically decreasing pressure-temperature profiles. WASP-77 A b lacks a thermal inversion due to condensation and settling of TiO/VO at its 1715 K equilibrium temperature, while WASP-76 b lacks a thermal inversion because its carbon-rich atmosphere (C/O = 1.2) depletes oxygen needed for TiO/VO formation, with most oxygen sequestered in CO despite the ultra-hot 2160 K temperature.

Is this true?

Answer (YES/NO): NO